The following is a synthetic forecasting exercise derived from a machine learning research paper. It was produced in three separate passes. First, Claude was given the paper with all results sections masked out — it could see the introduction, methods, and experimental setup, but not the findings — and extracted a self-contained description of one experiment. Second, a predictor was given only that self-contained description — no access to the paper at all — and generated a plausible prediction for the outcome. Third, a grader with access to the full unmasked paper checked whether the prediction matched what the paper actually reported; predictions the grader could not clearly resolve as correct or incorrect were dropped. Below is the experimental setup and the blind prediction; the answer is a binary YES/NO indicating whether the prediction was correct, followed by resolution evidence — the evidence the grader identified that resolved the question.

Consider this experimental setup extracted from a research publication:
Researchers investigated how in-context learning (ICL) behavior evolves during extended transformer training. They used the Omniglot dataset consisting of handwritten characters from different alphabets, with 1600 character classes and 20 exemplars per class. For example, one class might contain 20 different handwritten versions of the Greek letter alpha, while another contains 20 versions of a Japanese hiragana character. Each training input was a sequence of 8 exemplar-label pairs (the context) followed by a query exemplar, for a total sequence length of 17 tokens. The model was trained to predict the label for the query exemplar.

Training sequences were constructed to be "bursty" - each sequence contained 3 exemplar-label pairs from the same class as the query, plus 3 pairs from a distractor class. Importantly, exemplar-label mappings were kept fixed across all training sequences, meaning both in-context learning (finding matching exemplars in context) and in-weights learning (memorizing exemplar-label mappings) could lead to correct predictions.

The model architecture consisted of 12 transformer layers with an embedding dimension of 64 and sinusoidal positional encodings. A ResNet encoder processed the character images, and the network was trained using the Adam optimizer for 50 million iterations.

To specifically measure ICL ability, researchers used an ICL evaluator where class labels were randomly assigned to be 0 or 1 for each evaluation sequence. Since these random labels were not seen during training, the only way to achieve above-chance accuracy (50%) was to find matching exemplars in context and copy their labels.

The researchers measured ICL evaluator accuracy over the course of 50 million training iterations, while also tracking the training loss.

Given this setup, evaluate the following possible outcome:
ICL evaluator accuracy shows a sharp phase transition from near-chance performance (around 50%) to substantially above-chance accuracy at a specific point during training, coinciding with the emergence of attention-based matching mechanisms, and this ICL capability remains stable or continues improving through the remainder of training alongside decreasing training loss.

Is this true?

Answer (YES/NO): NO